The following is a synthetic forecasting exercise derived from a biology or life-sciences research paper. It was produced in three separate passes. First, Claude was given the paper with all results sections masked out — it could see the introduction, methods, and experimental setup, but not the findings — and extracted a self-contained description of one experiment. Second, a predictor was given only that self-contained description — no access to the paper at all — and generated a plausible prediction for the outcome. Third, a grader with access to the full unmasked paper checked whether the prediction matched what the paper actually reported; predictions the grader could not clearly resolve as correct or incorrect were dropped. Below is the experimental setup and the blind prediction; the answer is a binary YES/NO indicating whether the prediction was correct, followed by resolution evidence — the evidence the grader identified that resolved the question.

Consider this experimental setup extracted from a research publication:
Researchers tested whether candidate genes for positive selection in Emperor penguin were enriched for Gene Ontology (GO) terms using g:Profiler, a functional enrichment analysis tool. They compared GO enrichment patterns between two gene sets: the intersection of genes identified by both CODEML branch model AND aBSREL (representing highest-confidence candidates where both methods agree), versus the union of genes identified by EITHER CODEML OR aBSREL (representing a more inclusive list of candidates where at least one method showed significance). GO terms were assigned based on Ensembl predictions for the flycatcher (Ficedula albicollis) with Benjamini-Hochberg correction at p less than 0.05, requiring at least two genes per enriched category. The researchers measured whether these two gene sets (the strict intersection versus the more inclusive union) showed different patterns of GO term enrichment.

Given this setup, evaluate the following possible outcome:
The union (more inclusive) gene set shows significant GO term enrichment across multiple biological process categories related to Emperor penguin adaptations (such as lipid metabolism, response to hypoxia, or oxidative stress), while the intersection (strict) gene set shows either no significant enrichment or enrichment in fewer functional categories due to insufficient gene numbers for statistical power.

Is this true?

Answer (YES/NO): NO